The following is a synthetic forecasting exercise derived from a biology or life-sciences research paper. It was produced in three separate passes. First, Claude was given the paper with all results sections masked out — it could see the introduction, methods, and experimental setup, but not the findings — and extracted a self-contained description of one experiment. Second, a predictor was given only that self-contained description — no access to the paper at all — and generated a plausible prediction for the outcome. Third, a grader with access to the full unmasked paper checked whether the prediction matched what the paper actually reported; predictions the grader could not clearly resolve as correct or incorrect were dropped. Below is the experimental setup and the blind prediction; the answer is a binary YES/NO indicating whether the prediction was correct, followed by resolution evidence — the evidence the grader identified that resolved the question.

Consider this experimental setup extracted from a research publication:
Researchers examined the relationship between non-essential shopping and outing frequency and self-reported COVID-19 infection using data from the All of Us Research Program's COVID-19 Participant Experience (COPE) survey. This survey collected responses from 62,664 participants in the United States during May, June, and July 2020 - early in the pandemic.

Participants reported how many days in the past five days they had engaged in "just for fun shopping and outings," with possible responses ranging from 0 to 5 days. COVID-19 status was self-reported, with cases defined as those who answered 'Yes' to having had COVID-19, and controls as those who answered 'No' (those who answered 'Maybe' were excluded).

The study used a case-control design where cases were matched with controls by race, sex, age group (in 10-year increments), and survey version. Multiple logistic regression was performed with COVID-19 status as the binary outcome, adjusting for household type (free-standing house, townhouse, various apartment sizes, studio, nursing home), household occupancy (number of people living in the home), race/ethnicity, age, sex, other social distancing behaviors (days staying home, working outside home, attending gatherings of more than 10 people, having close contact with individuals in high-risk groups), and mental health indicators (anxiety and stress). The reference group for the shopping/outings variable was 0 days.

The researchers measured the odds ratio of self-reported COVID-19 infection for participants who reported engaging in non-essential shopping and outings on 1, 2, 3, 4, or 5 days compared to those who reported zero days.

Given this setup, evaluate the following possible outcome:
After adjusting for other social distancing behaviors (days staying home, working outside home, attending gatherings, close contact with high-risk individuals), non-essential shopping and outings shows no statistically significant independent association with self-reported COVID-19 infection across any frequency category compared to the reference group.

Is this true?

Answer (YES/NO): NO